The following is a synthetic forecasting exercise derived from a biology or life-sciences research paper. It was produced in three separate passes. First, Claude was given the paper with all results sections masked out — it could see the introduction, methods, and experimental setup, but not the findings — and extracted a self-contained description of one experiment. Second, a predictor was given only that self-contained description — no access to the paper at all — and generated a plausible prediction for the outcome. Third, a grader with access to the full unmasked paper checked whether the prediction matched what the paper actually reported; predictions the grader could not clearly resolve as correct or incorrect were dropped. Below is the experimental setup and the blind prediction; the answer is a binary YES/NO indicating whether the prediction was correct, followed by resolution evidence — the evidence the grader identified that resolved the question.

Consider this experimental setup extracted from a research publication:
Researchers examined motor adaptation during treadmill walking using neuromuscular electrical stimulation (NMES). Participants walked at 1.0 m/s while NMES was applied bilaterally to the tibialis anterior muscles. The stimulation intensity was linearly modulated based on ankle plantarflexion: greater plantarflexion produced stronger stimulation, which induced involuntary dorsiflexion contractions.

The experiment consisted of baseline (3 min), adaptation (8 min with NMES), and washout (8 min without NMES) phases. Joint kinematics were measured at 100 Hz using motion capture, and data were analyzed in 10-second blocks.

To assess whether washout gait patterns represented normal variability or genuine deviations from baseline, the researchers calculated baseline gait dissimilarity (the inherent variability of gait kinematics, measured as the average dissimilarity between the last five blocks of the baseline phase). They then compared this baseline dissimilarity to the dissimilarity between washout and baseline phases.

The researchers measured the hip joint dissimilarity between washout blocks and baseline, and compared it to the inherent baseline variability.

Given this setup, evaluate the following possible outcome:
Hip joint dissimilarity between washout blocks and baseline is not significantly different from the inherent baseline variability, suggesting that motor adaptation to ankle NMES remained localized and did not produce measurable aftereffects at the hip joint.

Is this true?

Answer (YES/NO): NO